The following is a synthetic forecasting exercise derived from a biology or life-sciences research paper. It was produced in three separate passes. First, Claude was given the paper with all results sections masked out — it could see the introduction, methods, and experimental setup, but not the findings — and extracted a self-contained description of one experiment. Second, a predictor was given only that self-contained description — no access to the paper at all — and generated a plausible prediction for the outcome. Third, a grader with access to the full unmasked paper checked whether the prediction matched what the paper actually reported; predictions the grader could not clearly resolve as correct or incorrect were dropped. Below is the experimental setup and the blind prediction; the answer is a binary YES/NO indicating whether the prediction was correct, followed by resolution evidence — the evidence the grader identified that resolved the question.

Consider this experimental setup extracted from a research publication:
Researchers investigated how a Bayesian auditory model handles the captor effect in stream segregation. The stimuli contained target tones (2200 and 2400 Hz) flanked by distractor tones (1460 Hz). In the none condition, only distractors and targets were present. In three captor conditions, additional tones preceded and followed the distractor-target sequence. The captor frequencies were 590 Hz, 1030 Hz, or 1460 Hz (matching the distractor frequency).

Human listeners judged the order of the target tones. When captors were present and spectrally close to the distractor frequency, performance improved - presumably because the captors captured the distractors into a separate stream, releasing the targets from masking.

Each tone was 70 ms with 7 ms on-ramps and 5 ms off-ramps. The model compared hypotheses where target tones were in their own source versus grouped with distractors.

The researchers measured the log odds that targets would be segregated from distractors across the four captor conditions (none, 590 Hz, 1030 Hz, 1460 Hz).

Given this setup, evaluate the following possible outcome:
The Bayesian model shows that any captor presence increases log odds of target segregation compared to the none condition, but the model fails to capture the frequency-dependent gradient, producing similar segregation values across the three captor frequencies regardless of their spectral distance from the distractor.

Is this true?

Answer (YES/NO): NO